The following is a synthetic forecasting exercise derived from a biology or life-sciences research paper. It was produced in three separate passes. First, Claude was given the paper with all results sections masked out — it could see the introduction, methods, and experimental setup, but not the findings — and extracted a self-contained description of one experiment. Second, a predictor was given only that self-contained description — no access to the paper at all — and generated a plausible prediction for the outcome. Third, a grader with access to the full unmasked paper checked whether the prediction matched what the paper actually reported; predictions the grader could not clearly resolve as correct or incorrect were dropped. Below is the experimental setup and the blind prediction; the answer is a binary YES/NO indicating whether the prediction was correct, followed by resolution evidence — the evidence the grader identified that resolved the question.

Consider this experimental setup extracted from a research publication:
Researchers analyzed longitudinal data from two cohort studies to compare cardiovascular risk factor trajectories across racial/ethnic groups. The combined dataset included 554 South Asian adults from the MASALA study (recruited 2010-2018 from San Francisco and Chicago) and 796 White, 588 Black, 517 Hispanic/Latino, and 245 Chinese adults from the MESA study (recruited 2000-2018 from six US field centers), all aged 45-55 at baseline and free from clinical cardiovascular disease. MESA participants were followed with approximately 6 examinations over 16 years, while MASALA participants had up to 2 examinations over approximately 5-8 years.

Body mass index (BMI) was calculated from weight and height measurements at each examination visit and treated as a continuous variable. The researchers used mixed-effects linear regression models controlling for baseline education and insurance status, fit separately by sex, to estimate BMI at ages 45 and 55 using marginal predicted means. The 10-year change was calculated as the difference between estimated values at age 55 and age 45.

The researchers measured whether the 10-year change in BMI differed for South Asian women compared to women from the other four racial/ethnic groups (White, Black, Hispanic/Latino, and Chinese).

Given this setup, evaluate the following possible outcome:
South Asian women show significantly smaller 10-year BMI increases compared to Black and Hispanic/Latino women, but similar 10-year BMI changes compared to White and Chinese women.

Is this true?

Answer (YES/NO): NO